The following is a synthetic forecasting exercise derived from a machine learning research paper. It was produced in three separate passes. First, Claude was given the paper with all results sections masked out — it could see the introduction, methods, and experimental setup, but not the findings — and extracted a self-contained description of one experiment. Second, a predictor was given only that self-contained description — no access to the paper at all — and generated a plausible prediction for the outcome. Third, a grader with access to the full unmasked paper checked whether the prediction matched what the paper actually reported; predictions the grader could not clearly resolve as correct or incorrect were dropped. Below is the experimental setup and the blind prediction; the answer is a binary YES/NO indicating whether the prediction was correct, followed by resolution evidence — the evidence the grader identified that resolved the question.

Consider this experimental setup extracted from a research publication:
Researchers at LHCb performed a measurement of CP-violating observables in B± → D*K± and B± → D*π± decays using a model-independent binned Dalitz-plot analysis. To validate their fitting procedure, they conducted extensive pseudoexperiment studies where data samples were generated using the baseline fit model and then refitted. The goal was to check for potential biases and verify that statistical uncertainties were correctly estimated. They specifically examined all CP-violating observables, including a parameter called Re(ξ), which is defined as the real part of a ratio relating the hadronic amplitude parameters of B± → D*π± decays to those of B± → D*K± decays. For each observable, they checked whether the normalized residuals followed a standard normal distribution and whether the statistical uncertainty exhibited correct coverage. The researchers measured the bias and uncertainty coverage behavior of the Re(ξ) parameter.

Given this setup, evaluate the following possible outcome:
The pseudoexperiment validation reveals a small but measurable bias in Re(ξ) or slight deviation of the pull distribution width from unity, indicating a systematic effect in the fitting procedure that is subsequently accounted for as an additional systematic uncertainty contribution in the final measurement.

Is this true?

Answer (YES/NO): NO